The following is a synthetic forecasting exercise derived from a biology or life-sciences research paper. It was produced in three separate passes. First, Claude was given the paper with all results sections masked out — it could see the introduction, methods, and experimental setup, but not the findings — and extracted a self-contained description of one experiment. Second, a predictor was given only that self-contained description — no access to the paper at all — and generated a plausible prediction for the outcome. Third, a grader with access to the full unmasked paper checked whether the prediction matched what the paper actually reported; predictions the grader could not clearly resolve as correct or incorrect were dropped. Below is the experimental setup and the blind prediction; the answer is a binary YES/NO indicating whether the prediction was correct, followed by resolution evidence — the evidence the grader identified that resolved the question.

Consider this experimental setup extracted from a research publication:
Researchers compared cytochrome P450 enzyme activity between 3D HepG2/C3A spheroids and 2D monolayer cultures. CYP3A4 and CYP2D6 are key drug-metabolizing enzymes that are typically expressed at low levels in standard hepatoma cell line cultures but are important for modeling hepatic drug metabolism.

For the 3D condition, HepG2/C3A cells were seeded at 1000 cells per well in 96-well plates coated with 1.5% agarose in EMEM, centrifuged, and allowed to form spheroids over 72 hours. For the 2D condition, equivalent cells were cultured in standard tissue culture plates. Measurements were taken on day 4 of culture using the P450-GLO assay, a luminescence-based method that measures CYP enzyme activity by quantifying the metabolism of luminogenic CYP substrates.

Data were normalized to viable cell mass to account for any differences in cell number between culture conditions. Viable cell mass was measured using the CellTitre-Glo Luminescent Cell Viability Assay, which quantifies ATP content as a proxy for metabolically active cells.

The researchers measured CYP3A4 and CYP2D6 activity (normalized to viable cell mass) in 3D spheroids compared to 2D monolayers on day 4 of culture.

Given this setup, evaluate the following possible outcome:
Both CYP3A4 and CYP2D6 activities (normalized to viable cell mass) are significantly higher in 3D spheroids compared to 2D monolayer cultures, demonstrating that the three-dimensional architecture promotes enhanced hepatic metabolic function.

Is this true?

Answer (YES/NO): YES